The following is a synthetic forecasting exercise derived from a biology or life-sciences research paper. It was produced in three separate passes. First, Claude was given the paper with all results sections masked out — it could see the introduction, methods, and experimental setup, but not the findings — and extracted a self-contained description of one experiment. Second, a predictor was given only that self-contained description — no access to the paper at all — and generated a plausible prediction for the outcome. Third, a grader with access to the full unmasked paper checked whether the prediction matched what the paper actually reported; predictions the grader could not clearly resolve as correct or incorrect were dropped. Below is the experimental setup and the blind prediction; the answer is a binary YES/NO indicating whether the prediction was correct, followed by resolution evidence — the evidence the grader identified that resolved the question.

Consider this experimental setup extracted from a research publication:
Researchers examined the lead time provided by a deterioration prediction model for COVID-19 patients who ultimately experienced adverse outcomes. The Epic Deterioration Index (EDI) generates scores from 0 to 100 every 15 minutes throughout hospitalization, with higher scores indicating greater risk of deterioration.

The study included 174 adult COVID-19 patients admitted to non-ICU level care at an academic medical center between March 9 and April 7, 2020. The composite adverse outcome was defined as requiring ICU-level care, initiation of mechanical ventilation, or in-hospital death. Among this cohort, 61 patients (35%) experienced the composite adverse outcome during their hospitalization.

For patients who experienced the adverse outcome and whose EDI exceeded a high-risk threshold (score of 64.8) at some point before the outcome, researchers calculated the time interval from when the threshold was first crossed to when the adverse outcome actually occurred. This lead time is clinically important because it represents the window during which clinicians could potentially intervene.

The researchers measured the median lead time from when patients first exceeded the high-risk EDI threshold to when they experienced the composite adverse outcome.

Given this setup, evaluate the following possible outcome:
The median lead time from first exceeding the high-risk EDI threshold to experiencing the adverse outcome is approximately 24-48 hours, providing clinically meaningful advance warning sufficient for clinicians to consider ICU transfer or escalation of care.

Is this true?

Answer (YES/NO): YES